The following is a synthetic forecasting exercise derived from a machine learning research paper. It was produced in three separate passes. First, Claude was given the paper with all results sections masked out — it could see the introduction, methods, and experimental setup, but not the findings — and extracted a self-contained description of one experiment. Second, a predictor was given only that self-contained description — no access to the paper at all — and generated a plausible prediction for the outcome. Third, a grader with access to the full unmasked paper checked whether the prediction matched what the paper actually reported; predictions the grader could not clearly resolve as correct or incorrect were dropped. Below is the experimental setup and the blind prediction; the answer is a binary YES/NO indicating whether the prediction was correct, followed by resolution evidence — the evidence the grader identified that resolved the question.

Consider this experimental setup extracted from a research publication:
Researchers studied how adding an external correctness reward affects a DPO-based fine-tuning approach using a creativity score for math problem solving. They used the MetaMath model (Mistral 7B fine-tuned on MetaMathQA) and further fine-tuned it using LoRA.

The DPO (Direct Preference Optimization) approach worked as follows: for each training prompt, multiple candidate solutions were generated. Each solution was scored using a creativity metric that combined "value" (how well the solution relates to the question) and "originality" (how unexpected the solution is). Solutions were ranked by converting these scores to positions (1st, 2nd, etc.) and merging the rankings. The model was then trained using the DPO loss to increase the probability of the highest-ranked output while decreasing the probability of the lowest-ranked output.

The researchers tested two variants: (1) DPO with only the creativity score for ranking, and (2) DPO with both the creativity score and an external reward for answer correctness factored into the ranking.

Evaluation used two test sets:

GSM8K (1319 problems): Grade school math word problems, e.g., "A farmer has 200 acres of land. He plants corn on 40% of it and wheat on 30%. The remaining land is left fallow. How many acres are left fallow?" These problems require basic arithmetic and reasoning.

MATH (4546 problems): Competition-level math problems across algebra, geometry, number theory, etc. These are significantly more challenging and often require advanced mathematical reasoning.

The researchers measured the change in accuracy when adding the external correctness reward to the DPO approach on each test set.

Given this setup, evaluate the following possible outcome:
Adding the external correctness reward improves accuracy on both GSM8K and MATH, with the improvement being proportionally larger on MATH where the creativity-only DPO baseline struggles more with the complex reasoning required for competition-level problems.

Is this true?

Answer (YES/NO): NO